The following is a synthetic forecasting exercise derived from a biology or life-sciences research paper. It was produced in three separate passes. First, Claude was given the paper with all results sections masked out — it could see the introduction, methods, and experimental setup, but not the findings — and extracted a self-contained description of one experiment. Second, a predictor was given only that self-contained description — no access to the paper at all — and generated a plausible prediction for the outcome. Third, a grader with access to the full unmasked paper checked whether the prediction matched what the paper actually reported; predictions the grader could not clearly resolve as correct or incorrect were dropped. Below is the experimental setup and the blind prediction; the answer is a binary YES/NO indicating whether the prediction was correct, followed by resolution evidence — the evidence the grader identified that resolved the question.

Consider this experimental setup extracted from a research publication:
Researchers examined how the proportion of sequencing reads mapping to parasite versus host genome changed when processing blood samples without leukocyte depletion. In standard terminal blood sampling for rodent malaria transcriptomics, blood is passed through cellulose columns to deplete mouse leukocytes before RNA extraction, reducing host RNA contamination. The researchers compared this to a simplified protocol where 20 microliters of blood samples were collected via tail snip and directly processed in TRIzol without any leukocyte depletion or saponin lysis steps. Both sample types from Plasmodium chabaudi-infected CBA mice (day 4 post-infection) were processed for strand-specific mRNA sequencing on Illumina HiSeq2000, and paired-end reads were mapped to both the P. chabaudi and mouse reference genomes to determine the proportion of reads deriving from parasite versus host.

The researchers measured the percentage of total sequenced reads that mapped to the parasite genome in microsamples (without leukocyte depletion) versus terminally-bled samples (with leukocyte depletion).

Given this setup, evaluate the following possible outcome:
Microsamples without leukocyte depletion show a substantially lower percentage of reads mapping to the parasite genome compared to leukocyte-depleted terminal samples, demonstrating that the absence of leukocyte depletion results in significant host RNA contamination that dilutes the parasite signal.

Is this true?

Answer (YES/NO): YES